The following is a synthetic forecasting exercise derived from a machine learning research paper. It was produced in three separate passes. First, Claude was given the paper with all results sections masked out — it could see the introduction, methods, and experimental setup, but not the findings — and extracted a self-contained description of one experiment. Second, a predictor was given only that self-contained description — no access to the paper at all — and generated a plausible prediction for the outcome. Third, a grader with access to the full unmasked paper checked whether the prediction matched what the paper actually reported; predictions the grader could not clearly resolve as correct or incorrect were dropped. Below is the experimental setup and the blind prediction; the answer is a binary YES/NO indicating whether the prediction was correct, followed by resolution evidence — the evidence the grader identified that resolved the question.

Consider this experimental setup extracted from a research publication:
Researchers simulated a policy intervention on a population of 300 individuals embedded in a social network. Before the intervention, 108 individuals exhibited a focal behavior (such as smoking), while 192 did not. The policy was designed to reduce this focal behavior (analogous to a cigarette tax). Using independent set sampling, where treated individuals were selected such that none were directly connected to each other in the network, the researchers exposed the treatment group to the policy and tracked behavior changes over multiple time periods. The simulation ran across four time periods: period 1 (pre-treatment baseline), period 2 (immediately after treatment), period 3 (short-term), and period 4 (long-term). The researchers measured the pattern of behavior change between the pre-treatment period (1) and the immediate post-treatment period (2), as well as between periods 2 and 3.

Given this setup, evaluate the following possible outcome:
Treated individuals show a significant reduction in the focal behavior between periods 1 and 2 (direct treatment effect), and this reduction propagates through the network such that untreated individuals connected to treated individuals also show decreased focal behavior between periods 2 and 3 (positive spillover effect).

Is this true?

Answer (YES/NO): NO